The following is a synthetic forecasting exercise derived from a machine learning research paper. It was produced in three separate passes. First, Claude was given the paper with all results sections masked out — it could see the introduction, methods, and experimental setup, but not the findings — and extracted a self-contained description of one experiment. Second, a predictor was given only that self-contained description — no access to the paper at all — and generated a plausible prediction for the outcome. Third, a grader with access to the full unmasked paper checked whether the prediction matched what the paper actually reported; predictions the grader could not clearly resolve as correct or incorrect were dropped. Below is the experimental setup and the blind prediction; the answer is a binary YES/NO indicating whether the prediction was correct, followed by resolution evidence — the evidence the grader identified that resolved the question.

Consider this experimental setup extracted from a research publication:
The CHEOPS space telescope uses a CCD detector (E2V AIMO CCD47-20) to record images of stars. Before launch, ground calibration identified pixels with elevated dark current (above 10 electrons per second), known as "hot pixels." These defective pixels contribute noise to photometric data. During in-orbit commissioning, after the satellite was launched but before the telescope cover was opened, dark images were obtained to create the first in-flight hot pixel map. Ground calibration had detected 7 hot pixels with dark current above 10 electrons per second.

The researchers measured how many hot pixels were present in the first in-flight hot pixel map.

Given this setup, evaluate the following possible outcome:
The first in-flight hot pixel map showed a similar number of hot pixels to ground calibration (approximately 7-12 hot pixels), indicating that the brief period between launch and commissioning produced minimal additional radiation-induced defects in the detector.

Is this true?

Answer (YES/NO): NO